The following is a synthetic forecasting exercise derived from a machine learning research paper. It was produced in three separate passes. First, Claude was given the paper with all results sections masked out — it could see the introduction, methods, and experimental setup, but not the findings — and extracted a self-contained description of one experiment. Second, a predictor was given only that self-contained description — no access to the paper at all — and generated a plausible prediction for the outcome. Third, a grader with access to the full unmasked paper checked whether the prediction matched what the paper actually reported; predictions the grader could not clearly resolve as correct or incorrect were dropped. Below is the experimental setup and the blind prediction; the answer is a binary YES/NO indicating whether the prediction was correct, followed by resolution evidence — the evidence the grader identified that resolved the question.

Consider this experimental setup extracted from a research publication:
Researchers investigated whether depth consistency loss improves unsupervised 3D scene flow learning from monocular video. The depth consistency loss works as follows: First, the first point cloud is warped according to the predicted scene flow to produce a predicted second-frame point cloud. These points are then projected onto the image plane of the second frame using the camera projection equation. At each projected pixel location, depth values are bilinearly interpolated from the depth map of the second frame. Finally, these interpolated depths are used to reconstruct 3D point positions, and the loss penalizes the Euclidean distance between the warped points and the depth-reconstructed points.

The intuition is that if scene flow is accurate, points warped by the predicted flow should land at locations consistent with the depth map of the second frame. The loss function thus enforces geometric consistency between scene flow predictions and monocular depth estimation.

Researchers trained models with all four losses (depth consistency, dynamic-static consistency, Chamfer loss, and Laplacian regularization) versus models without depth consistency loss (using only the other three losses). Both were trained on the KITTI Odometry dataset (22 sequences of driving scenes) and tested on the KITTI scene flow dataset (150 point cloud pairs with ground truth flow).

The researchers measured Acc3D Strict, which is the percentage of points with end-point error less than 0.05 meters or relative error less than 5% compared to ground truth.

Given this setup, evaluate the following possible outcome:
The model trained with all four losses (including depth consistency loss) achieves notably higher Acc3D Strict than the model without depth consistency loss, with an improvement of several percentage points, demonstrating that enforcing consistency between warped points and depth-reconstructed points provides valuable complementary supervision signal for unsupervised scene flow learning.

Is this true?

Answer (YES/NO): NO